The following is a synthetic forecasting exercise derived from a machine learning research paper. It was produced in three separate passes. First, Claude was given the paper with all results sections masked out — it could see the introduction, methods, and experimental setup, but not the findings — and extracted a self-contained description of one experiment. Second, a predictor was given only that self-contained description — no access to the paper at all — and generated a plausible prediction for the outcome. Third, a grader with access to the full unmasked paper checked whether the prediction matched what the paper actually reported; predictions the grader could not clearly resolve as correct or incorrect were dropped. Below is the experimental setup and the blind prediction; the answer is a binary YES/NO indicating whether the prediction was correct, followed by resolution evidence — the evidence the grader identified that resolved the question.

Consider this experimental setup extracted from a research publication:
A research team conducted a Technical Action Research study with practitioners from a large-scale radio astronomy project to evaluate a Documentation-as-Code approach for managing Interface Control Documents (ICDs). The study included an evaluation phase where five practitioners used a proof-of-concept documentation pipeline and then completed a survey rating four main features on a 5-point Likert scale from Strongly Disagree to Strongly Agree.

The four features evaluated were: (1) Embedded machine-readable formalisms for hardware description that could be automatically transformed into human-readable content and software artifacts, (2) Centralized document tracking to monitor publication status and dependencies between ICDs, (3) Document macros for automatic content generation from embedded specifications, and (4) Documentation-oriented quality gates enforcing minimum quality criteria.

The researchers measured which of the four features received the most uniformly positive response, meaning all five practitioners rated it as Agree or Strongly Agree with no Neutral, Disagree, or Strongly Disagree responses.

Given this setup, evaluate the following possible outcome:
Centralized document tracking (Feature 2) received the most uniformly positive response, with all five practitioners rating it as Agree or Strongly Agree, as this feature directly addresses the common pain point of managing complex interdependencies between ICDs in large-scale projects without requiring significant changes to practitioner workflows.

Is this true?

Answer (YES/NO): NO